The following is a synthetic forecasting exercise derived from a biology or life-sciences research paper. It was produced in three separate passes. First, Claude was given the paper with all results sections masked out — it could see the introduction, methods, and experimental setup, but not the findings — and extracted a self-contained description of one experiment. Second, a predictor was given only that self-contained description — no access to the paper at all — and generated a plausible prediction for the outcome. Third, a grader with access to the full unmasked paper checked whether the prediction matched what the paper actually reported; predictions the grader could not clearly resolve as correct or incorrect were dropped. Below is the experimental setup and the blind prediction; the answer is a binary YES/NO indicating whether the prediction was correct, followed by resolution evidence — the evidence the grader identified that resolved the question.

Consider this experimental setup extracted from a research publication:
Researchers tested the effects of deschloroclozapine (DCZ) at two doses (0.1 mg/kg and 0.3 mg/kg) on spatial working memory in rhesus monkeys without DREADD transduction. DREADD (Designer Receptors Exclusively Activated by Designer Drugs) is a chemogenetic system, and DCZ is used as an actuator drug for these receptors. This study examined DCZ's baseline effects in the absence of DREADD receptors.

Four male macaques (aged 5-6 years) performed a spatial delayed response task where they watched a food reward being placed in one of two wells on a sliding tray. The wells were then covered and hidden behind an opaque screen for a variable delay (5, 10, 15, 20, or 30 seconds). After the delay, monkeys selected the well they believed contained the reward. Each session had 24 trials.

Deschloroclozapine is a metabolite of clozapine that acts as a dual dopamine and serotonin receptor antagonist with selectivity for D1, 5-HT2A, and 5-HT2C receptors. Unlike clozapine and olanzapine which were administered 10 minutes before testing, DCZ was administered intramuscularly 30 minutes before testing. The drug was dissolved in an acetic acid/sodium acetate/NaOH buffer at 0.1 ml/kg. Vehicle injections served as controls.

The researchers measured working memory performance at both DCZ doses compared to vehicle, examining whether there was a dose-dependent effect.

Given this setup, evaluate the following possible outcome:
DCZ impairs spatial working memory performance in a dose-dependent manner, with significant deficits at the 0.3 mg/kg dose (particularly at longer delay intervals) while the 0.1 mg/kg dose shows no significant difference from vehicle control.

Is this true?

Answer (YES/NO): YES